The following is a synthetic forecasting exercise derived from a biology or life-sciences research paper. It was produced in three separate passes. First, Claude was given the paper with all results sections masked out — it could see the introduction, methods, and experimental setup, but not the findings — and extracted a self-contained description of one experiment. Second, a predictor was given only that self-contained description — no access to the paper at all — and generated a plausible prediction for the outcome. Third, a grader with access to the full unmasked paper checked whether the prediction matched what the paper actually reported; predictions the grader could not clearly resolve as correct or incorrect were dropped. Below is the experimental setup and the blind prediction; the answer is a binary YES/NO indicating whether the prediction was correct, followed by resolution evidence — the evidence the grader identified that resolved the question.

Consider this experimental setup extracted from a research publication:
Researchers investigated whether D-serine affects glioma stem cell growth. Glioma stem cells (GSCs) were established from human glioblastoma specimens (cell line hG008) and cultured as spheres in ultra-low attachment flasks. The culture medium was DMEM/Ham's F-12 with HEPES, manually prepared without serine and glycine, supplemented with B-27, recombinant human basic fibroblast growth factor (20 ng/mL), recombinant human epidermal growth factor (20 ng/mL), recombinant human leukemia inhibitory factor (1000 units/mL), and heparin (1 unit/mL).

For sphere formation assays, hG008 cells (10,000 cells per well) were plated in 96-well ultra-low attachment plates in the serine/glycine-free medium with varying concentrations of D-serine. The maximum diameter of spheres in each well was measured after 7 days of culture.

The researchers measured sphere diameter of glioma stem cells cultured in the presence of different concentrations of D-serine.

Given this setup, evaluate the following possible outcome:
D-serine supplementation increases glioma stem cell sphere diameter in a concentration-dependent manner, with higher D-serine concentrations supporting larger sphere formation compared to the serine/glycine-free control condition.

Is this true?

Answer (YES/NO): NO